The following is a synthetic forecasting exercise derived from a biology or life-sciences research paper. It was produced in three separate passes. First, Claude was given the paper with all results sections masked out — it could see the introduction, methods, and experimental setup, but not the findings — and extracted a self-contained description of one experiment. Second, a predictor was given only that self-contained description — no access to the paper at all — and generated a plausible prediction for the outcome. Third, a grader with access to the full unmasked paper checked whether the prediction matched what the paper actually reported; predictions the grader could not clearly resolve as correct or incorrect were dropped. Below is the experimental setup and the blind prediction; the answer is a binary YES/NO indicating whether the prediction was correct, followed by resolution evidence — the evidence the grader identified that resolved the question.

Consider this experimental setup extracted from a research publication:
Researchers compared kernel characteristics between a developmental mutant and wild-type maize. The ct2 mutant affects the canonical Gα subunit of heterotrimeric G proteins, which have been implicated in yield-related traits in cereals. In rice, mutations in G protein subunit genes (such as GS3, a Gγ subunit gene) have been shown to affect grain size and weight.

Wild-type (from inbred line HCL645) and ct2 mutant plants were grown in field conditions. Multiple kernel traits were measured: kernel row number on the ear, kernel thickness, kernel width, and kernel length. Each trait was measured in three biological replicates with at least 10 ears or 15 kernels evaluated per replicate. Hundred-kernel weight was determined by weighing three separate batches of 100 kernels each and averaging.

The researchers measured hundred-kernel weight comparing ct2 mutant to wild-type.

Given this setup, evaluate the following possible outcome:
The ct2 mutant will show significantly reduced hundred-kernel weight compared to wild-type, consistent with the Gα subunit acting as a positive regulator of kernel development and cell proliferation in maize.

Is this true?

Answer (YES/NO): YES